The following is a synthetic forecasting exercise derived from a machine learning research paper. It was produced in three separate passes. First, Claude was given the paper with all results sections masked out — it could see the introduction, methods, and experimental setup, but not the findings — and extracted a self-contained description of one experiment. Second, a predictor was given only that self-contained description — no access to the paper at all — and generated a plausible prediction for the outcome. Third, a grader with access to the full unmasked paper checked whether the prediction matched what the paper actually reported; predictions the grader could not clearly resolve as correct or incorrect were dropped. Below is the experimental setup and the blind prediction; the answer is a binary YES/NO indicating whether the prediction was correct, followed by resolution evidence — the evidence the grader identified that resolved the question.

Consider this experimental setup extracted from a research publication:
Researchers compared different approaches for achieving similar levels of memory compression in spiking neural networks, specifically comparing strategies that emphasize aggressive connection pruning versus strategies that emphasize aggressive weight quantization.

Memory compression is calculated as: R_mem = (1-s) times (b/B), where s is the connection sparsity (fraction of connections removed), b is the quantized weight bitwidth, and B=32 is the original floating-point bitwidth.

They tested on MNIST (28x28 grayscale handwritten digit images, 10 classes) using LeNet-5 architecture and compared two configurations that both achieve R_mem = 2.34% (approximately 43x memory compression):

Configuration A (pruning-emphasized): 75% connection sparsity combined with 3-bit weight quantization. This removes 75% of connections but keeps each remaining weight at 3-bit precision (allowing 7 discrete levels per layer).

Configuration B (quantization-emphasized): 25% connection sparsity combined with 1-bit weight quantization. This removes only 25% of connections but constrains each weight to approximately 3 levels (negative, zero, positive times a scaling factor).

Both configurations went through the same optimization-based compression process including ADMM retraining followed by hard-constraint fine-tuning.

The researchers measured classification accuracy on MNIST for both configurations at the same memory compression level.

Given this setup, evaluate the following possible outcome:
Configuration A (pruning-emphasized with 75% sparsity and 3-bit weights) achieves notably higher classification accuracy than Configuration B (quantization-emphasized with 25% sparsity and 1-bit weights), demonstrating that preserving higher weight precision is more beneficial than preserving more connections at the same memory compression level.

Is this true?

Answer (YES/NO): NO